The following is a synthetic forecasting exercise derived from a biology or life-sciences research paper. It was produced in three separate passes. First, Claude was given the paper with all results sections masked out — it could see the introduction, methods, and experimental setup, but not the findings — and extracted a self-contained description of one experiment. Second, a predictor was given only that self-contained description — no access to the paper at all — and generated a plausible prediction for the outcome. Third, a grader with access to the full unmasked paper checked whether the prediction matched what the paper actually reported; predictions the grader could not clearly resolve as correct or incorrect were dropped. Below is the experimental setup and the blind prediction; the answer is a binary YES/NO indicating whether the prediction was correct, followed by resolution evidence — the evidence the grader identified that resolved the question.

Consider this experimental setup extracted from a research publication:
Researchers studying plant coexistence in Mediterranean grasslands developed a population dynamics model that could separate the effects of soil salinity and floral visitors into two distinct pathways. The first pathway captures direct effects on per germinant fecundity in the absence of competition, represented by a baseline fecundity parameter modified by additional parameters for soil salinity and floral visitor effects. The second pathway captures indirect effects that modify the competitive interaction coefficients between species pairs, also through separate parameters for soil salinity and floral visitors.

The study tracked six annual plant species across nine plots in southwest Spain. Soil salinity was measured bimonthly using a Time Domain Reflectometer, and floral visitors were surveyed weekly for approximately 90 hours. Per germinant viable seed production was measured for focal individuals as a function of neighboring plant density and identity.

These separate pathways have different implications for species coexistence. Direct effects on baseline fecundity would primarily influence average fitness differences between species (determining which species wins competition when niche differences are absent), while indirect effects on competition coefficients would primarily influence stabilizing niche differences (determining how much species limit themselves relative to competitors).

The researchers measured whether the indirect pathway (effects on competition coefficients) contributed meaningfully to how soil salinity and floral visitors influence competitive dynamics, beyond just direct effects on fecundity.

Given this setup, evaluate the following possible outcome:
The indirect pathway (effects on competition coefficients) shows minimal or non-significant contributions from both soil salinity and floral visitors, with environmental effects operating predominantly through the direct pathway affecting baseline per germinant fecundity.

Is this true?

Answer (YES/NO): NO